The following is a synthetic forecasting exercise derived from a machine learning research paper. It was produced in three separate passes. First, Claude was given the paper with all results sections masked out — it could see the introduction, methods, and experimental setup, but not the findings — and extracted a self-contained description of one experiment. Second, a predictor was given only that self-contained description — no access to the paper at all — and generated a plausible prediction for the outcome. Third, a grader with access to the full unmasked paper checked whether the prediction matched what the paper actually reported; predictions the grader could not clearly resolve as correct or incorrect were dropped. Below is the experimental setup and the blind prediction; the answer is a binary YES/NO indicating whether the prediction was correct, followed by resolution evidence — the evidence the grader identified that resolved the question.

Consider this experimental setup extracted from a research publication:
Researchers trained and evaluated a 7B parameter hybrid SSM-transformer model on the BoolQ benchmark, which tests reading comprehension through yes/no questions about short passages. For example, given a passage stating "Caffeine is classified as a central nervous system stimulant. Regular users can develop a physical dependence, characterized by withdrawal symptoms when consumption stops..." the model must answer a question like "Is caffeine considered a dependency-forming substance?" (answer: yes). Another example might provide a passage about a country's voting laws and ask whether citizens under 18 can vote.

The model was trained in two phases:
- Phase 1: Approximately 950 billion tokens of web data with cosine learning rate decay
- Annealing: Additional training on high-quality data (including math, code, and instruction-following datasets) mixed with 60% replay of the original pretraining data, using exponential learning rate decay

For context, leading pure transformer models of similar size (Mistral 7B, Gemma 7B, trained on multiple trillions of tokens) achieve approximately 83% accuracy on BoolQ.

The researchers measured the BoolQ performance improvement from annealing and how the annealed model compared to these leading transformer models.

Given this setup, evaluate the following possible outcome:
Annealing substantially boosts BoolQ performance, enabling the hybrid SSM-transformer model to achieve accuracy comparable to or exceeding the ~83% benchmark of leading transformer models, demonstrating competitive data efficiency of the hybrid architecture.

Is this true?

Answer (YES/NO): YES